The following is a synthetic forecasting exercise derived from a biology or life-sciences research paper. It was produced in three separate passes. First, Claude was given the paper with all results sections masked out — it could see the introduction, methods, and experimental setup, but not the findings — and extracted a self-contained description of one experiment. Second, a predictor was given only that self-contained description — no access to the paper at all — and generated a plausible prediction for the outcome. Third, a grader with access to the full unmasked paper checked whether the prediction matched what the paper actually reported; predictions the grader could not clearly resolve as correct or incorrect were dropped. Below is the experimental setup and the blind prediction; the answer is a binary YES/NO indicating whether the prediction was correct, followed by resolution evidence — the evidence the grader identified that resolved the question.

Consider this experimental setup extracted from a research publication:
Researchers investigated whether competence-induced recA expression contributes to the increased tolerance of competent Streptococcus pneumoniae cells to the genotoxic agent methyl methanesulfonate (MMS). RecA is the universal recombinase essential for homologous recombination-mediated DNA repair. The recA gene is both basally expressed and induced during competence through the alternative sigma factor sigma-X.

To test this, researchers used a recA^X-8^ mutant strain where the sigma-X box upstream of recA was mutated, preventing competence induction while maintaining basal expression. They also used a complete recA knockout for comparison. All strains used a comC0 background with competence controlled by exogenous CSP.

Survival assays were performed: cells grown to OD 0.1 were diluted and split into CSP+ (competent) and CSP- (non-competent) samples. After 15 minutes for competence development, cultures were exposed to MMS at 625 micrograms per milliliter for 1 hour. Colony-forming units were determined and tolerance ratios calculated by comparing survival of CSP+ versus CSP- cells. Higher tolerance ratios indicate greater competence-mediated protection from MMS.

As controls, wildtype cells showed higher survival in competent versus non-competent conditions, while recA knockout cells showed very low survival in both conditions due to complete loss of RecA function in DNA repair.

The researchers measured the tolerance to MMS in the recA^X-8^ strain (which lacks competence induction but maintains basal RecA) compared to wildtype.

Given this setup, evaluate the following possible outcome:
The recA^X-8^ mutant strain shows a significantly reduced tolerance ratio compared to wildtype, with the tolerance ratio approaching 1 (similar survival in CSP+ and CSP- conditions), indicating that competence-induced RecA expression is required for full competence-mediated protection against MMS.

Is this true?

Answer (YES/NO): YES